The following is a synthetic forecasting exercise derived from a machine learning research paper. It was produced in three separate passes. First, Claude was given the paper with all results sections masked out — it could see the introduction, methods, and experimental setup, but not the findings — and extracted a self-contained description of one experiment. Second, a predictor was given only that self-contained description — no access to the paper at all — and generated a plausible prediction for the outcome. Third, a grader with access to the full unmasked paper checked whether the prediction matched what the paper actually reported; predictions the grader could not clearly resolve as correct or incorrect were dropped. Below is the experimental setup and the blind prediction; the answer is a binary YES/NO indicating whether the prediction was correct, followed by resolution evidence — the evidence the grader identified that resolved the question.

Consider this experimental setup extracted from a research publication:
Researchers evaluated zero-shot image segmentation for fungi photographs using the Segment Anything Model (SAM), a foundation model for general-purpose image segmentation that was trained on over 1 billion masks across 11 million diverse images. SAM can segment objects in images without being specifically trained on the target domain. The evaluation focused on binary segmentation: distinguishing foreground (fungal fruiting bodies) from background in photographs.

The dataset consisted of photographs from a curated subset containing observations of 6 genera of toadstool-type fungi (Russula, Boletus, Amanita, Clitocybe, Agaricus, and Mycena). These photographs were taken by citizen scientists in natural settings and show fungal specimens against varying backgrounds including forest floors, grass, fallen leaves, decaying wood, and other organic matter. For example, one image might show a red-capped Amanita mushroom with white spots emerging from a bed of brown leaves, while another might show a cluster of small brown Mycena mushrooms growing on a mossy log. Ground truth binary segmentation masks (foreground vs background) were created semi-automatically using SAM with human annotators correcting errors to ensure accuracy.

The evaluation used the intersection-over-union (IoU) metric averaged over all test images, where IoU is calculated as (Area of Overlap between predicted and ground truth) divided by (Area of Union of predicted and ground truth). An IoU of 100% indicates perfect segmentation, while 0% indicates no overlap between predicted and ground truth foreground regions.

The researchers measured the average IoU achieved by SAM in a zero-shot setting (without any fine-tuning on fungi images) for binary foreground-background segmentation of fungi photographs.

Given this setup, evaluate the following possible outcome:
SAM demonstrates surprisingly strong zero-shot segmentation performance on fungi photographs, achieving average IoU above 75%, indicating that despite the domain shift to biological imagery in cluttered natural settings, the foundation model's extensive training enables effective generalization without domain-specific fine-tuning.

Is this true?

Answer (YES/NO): YES